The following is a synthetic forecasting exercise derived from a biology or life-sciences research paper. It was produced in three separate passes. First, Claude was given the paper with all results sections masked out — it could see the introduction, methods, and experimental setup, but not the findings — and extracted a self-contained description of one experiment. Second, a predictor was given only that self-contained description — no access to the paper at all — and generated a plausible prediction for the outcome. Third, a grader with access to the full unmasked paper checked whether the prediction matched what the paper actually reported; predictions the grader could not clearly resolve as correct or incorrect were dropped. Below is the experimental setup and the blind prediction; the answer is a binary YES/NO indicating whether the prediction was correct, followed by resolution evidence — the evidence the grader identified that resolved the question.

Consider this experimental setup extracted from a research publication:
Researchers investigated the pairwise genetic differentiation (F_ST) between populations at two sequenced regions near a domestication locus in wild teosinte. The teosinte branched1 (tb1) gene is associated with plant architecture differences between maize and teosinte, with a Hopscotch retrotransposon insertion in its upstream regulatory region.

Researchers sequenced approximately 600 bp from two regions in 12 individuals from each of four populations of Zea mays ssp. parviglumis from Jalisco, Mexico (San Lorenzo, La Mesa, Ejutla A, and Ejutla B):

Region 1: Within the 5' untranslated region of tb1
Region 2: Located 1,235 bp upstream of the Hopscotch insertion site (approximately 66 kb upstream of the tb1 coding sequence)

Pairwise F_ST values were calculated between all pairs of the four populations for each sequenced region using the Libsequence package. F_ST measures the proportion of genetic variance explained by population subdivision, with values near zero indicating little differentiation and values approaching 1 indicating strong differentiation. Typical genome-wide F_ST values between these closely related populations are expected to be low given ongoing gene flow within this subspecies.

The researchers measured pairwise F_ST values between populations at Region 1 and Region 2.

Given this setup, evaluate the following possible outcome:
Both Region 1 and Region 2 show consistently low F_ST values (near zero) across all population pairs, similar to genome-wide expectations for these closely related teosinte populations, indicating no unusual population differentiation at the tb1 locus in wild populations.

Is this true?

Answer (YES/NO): NO